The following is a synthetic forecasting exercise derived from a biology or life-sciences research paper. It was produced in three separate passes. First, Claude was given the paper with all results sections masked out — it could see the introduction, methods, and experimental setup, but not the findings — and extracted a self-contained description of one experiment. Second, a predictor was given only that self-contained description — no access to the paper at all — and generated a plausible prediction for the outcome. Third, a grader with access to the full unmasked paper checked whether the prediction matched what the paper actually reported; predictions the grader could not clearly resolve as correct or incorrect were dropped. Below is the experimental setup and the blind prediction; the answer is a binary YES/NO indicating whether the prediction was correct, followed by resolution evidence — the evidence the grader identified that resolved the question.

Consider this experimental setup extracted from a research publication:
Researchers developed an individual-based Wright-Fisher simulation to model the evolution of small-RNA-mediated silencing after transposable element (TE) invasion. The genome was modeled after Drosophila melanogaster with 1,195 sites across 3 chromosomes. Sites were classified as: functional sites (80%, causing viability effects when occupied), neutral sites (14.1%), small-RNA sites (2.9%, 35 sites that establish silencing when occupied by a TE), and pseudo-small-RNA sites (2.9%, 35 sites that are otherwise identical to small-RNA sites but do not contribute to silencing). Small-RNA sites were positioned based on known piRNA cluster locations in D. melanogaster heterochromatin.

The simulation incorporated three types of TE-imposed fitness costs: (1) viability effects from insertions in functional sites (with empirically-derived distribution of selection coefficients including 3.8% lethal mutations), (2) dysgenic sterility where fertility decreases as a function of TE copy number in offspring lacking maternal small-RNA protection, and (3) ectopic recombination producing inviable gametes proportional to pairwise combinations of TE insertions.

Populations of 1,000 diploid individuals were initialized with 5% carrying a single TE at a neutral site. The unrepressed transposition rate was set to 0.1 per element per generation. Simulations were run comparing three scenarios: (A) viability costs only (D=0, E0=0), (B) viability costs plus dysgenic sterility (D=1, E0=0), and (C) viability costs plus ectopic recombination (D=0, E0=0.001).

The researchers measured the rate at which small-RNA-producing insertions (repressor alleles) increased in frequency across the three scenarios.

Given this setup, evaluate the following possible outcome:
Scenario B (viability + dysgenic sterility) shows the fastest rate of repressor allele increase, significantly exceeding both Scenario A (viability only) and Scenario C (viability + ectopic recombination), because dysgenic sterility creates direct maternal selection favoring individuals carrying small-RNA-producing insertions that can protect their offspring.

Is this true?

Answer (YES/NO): NO